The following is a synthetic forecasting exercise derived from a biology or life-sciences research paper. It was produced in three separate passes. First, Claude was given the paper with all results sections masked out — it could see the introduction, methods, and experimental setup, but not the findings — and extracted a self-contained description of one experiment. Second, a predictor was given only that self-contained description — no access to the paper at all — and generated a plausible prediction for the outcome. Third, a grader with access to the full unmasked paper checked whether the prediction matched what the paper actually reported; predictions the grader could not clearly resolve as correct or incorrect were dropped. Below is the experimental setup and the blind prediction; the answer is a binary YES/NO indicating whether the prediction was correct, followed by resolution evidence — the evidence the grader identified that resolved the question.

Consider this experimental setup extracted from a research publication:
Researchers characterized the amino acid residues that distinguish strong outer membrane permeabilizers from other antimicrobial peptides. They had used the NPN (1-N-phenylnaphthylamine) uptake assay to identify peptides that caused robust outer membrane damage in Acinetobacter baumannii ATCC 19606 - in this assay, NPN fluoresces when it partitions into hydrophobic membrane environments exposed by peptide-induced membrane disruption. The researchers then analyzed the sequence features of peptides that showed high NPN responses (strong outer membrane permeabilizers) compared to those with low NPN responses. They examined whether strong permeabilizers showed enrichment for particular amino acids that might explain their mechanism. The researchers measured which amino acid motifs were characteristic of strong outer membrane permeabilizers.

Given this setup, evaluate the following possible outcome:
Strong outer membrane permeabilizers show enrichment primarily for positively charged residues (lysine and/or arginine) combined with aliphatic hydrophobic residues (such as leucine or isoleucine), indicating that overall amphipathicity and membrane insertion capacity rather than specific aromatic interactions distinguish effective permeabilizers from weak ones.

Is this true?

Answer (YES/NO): NO